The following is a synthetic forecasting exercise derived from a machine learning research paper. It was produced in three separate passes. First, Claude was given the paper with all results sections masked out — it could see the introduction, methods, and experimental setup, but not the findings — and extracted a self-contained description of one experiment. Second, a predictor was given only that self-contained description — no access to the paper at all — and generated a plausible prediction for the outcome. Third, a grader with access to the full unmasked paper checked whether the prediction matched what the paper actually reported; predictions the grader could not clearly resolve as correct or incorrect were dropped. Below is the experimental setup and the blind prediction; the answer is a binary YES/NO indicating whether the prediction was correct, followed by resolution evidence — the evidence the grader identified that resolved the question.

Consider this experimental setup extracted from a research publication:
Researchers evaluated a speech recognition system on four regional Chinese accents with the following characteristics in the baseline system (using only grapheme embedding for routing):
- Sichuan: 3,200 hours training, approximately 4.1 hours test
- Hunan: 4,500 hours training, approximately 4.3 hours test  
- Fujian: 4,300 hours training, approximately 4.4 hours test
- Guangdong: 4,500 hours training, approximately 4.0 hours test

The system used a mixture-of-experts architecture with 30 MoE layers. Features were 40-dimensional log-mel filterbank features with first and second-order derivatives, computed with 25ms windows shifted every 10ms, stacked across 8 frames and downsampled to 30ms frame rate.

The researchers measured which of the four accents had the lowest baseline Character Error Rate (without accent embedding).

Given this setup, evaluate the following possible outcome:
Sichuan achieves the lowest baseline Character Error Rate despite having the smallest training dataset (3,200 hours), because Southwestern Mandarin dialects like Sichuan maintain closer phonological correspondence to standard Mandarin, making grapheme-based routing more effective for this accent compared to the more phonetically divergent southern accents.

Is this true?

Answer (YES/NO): NO